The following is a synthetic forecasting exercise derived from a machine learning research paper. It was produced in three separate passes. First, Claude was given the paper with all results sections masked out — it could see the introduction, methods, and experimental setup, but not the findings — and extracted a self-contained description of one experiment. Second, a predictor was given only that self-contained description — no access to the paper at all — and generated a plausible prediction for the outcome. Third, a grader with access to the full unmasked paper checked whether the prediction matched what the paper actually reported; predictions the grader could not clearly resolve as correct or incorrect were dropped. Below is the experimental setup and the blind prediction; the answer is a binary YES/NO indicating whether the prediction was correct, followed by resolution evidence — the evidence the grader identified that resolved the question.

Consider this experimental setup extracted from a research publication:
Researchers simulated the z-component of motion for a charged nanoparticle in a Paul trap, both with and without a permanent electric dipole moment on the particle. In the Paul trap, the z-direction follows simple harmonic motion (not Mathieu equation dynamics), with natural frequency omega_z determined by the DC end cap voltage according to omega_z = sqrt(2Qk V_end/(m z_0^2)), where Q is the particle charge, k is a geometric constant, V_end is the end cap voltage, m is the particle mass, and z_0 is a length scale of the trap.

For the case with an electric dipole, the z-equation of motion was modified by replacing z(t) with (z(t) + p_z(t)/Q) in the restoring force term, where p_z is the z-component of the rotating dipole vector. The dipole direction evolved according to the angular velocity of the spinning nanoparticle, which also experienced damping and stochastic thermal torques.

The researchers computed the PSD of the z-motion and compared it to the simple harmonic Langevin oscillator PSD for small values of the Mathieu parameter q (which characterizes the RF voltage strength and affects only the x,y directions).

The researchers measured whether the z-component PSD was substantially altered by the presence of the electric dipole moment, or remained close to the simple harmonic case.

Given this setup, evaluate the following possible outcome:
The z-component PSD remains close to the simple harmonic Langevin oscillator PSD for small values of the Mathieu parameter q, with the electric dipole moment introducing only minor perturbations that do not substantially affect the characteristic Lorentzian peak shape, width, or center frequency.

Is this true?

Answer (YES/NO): YES